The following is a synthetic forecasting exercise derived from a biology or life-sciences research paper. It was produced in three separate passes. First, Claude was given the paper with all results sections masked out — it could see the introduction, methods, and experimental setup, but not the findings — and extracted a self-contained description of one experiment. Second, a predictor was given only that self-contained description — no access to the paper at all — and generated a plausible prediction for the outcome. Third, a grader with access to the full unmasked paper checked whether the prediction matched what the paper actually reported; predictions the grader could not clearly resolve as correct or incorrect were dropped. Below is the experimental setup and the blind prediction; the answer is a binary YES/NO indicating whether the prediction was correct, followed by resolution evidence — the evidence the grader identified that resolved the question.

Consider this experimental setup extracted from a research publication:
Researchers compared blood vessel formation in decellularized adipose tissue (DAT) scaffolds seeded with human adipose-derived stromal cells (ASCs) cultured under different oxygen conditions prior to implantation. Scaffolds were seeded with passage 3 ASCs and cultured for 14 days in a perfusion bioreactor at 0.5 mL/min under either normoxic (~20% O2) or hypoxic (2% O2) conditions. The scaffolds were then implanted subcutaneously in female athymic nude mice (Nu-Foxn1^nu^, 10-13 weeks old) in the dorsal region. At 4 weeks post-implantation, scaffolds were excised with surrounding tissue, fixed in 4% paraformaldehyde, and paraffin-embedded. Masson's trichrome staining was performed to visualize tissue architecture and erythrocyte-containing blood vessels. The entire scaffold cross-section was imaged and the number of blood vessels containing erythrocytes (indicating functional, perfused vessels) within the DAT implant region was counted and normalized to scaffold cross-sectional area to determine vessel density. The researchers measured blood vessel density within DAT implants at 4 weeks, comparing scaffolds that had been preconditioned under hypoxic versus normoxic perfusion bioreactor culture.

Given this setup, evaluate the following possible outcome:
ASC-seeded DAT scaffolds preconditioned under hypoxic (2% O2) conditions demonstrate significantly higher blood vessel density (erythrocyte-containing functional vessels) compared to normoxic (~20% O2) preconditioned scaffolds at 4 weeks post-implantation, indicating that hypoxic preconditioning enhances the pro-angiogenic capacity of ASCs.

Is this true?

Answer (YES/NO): YES